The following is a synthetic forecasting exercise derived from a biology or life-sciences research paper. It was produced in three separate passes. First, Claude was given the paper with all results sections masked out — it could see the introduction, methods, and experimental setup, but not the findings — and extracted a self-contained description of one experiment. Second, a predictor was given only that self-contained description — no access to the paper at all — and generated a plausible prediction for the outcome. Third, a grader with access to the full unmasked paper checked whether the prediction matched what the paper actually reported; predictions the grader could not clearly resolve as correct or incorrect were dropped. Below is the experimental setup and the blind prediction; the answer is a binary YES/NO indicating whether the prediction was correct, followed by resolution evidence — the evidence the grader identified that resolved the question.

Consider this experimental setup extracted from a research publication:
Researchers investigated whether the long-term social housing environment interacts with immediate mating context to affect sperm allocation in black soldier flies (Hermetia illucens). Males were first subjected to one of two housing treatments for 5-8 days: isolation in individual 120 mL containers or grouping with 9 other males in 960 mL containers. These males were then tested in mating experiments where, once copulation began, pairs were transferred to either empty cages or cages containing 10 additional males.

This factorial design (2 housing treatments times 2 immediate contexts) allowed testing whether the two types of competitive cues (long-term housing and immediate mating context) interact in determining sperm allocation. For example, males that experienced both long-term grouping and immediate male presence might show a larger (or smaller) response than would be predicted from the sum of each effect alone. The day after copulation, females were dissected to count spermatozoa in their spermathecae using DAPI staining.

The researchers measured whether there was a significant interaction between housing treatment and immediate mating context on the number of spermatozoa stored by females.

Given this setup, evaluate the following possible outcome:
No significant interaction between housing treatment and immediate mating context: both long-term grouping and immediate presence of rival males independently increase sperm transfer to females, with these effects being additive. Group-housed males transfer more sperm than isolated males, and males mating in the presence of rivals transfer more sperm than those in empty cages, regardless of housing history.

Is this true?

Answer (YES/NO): NO